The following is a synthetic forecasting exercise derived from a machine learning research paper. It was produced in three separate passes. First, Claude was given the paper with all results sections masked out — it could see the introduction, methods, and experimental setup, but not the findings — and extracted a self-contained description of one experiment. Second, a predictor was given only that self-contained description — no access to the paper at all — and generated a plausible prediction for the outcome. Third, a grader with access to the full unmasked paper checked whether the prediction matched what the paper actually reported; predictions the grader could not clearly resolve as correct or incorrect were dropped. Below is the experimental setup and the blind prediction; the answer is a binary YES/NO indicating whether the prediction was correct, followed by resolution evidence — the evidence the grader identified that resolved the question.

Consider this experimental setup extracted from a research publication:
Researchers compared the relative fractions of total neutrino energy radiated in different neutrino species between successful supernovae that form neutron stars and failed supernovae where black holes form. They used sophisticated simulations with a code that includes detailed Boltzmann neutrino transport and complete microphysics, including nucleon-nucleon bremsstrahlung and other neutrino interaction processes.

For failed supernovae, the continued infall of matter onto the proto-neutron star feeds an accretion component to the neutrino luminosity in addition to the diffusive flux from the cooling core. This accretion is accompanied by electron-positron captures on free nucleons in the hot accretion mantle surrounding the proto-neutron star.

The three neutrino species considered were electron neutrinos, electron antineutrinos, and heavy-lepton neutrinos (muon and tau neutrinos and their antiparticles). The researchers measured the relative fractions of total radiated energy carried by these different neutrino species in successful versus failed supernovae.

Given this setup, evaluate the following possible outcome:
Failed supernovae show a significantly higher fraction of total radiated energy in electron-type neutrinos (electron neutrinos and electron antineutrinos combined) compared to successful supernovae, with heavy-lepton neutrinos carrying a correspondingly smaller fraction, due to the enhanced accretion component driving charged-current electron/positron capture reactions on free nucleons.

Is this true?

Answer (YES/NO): YES